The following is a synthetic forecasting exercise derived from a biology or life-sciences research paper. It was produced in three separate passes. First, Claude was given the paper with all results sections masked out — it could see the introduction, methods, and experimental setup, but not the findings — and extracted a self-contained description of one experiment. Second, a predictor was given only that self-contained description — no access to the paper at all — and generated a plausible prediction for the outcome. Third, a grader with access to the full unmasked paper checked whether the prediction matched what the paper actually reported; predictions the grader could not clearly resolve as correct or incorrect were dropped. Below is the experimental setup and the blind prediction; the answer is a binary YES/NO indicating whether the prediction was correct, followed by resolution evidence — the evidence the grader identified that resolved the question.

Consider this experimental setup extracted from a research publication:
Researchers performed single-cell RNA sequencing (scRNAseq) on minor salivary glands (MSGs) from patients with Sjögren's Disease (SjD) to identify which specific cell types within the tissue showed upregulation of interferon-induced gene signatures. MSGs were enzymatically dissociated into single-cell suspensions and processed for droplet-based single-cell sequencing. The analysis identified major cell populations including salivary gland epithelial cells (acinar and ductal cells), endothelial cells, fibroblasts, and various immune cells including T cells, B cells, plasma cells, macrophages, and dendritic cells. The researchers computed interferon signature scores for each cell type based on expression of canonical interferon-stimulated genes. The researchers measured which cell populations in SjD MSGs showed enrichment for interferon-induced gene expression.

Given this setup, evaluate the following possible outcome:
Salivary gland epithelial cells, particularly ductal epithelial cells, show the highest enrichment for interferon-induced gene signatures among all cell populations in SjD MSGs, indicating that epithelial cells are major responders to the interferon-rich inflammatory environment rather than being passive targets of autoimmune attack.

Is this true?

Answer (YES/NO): NO